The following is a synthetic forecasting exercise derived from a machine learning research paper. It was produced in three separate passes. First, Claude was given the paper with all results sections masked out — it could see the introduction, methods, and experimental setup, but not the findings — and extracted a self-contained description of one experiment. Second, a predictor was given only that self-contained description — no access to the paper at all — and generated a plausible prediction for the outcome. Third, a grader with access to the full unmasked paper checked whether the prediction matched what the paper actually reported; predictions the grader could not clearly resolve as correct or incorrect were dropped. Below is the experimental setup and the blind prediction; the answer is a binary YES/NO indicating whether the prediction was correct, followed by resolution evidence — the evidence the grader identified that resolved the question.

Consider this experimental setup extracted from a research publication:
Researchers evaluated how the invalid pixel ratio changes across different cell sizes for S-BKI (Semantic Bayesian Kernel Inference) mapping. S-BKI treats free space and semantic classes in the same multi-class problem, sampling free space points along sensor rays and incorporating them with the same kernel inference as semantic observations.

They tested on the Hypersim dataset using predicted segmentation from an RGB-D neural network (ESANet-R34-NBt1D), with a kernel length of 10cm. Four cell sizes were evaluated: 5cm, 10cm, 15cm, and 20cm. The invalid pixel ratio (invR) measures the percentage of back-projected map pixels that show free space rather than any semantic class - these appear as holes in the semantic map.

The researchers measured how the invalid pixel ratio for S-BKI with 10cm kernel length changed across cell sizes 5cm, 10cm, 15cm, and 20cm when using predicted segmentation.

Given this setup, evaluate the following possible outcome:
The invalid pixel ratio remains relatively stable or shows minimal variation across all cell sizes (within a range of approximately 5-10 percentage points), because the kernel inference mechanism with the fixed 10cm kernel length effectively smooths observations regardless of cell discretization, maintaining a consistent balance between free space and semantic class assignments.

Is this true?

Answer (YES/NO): NO